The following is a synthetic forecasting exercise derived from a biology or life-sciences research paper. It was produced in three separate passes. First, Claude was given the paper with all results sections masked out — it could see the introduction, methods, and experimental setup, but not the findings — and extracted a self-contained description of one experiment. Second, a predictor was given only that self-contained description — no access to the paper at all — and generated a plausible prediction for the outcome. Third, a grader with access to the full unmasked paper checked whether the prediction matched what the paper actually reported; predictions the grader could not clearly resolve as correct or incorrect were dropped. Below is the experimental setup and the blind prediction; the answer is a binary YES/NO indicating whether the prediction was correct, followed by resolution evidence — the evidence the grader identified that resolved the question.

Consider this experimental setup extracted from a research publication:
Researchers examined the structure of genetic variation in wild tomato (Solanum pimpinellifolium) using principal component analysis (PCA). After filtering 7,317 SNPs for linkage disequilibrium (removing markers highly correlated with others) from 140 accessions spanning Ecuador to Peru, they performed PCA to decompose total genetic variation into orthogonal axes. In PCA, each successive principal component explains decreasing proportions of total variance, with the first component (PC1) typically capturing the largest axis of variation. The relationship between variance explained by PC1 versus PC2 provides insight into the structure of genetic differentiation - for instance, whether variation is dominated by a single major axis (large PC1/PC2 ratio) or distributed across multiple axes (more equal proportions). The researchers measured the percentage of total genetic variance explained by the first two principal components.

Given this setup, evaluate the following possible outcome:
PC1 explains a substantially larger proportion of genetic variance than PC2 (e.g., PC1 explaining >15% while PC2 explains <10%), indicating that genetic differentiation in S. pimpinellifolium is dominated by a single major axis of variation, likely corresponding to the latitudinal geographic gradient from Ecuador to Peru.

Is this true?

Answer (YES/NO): YES